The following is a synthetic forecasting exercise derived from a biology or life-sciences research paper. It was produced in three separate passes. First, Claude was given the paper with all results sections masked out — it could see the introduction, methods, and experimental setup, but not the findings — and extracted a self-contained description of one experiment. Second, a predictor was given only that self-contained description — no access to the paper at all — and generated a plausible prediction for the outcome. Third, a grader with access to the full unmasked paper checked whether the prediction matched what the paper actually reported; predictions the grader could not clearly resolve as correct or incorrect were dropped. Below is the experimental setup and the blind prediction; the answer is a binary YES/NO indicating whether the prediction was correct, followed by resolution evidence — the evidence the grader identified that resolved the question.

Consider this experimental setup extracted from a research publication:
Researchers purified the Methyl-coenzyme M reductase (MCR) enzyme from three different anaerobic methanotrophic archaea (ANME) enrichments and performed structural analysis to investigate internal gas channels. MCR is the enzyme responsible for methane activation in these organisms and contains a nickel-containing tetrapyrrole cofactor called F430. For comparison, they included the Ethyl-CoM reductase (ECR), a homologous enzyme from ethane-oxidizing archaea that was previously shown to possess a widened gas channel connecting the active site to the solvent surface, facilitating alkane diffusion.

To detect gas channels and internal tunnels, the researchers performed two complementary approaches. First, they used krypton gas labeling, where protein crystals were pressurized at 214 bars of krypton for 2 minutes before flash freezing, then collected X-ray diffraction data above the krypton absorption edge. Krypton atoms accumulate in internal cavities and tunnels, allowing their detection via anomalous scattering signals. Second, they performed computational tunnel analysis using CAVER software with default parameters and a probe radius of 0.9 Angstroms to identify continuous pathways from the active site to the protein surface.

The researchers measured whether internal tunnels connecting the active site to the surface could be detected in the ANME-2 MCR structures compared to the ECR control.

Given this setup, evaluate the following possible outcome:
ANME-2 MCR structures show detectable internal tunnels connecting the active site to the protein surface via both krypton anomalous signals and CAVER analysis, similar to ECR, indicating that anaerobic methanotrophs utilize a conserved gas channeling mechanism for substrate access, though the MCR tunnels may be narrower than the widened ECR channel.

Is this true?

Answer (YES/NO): NO